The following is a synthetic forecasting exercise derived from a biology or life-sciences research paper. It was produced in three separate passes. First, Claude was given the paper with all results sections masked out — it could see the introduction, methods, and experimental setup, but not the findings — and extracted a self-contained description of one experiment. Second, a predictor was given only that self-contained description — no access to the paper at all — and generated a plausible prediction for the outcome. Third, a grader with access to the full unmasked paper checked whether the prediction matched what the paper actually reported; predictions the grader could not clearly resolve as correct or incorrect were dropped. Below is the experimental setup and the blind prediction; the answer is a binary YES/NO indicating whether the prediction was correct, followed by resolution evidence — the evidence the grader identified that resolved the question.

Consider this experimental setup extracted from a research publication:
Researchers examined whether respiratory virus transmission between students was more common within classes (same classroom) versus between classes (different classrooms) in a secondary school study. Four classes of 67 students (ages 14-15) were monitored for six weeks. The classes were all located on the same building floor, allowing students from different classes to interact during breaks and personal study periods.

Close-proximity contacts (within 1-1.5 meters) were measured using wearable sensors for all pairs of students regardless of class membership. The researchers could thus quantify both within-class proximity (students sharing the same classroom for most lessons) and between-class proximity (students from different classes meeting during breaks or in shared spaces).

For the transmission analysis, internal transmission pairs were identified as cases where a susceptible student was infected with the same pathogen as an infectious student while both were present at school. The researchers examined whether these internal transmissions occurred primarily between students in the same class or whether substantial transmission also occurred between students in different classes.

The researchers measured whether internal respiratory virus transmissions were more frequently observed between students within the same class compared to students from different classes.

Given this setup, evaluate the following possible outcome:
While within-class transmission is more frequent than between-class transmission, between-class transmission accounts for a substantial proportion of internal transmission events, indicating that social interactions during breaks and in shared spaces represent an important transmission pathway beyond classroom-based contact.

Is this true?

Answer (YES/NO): NO